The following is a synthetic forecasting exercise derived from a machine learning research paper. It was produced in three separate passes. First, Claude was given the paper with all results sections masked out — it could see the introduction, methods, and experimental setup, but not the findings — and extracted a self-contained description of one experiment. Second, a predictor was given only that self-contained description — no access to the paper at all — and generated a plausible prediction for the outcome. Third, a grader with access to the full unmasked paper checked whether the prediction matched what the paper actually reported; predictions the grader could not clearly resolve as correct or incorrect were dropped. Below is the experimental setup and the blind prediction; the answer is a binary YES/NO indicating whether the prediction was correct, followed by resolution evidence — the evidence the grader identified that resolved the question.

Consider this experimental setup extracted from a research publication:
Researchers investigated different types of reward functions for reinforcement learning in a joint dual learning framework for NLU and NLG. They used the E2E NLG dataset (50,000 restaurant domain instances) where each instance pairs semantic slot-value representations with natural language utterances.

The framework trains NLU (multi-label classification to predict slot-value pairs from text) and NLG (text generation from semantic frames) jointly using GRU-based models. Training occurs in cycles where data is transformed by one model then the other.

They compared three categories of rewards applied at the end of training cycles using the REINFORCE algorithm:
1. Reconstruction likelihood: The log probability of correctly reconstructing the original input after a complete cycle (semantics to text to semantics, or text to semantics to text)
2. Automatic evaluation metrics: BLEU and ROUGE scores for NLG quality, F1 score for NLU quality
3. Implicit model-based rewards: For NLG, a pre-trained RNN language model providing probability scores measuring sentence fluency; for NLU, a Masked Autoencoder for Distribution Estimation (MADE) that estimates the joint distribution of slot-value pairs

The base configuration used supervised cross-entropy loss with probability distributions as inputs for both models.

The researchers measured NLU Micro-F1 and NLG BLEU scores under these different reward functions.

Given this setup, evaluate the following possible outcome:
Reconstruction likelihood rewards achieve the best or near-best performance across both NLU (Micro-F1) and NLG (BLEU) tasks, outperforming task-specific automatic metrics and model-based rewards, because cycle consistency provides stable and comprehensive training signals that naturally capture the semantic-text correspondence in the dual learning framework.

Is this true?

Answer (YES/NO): NO